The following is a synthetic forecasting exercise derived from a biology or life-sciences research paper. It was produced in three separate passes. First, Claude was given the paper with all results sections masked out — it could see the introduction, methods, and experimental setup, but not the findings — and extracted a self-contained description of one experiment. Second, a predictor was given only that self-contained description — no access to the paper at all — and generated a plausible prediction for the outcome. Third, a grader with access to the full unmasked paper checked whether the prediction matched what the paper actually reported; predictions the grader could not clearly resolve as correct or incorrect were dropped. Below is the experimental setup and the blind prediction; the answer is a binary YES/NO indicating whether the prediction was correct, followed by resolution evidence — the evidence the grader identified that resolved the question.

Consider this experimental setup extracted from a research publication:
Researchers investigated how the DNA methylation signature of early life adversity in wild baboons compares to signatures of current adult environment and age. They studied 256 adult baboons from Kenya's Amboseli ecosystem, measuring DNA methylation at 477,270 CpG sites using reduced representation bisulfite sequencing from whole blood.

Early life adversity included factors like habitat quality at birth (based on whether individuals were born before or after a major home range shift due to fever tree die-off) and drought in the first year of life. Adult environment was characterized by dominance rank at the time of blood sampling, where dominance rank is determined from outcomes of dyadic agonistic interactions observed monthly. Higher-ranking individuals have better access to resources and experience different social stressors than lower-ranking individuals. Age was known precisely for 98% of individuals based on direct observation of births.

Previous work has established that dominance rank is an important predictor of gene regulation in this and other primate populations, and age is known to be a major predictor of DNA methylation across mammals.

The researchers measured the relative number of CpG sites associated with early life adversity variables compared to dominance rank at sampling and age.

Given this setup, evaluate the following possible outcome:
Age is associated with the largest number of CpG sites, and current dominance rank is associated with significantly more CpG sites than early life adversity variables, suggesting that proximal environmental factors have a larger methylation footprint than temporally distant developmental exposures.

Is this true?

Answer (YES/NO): NO